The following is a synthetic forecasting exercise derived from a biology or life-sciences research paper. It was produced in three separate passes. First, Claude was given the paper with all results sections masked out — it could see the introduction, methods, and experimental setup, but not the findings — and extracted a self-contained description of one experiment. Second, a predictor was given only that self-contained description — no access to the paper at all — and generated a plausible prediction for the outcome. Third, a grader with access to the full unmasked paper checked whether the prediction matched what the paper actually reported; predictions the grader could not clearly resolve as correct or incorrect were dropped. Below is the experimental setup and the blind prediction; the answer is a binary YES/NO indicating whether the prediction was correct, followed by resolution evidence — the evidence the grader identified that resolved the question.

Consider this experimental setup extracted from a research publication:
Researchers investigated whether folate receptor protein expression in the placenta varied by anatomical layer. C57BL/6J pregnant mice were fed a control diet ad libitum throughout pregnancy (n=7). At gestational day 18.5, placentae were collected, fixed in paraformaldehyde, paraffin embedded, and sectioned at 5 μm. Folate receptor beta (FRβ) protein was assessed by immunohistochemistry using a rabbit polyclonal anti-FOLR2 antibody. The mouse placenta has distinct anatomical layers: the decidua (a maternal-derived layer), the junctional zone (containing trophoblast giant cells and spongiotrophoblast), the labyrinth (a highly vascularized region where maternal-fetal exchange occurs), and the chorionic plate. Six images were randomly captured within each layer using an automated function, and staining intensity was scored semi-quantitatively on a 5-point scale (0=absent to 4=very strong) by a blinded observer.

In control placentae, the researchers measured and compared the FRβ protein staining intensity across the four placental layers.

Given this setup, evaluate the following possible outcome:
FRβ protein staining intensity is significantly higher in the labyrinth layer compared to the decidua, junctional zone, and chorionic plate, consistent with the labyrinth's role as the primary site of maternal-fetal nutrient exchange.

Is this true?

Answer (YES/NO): YES